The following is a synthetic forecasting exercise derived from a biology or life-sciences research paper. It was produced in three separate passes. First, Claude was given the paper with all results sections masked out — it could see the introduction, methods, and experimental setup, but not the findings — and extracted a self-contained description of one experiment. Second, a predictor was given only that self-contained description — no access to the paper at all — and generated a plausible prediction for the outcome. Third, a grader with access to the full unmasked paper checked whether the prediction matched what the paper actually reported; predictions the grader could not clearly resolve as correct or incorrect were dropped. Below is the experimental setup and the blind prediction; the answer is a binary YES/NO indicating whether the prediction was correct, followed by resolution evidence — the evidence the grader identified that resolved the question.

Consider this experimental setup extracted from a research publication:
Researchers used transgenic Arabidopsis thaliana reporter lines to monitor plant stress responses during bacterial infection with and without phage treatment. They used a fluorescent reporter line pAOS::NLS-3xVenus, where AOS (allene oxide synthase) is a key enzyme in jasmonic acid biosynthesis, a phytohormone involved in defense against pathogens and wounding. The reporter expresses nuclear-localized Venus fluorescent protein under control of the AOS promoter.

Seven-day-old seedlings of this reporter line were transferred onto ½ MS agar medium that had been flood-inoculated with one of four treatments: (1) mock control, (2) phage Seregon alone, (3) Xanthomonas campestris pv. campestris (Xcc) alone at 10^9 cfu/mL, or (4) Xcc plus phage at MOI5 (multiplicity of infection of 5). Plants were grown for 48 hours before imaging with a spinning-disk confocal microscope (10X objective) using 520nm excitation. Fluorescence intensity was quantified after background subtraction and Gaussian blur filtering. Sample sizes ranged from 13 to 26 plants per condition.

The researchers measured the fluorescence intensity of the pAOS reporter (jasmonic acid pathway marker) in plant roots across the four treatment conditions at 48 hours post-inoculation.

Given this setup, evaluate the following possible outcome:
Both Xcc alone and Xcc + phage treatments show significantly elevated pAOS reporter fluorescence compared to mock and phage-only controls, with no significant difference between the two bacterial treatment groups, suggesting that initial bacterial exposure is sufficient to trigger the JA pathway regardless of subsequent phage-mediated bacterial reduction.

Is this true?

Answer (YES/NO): NO